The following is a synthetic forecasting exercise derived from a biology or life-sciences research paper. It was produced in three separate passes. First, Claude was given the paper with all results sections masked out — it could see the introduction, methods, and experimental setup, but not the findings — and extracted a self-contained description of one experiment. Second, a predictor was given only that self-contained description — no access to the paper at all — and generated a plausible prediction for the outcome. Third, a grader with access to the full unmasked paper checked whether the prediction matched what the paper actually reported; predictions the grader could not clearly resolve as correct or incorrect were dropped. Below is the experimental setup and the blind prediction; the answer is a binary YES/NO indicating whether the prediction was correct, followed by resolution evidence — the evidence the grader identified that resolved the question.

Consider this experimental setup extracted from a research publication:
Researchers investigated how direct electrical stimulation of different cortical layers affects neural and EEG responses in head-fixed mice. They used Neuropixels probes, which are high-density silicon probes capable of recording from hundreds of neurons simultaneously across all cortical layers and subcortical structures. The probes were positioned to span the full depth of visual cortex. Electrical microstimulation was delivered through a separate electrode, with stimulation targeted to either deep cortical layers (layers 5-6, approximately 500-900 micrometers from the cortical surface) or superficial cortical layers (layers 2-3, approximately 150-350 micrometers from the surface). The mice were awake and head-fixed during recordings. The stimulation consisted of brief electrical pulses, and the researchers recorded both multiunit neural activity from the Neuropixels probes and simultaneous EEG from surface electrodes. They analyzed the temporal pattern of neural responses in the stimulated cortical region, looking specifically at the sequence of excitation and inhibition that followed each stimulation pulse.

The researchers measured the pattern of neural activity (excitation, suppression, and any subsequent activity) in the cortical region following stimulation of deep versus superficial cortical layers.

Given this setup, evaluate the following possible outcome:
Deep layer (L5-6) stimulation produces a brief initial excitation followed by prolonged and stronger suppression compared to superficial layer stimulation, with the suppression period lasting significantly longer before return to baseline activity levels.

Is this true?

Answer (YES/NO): NO